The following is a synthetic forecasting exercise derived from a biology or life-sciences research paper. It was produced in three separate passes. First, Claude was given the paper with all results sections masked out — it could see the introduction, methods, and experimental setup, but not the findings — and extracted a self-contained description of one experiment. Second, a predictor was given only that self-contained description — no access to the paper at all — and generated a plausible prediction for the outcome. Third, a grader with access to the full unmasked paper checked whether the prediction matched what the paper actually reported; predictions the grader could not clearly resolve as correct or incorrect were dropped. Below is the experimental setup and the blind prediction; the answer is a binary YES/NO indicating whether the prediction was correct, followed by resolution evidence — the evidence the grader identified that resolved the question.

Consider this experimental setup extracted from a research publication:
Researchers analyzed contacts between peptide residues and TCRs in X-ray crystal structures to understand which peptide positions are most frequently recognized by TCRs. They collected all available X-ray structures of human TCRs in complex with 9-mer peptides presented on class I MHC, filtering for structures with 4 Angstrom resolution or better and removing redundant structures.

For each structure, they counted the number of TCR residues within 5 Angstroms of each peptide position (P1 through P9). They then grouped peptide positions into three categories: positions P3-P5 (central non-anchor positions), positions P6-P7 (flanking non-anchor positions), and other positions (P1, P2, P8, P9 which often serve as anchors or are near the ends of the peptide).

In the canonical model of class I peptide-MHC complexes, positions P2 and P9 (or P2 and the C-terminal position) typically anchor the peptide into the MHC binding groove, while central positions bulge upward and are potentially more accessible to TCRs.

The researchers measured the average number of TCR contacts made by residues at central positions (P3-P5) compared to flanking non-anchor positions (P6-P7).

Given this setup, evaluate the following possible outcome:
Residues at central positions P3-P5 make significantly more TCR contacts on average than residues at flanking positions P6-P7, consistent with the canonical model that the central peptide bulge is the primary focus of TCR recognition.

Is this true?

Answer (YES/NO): YES